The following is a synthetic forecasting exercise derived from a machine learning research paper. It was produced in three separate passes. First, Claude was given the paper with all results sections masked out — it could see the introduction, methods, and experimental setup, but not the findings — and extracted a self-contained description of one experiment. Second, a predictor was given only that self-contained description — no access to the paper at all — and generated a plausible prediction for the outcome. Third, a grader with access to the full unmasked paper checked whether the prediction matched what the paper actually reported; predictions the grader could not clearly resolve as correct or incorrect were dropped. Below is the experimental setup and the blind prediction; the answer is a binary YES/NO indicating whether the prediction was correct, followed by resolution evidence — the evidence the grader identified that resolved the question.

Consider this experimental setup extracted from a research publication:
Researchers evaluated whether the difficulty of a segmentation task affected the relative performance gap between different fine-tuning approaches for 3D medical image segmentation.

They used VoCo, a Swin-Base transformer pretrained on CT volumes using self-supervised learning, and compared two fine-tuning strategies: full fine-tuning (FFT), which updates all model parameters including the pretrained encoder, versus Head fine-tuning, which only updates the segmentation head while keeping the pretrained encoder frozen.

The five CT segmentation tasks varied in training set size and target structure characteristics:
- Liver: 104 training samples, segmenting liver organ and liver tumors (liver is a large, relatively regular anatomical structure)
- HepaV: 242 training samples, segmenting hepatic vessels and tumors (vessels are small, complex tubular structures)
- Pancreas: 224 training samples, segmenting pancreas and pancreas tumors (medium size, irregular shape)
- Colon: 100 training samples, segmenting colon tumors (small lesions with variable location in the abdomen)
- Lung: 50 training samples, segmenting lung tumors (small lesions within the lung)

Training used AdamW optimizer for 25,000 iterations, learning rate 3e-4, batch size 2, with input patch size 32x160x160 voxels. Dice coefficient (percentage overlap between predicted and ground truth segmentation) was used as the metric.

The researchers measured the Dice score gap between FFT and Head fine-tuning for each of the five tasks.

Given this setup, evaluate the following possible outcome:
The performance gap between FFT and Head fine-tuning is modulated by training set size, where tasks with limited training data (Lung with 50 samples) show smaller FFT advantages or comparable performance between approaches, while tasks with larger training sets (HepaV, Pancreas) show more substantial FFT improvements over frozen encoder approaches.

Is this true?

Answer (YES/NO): NO